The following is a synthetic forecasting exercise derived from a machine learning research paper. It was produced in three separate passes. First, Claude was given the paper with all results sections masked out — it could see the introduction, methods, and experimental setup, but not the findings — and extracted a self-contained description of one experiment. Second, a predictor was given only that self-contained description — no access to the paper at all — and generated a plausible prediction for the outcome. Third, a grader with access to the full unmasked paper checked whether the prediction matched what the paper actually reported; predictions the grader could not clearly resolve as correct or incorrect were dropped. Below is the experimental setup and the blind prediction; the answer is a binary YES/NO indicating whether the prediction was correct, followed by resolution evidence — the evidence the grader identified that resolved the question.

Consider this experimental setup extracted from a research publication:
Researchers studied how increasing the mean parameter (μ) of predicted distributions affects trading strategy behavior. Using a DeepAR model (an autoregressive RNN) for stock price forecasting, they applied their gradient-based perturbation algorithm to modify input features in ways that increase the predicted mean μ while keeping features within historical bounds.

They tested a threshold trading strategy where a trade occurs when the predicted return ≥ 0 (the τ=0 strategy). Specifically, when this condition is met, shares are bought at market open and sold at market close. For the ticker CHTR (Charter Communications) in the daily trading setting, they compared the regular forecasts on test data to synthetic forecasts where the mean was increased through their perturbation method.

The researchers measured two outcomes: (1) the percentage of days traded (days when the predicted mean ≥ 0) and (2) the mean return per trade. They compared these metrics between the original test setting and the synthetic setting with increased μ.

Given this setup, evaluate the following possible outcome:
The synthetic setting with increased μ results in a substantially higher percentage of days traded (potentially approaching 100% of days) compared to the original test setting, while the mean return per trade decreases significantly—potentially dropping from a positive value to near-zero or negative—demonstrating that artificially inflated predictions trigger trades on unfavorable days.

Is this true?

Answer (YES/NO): NO